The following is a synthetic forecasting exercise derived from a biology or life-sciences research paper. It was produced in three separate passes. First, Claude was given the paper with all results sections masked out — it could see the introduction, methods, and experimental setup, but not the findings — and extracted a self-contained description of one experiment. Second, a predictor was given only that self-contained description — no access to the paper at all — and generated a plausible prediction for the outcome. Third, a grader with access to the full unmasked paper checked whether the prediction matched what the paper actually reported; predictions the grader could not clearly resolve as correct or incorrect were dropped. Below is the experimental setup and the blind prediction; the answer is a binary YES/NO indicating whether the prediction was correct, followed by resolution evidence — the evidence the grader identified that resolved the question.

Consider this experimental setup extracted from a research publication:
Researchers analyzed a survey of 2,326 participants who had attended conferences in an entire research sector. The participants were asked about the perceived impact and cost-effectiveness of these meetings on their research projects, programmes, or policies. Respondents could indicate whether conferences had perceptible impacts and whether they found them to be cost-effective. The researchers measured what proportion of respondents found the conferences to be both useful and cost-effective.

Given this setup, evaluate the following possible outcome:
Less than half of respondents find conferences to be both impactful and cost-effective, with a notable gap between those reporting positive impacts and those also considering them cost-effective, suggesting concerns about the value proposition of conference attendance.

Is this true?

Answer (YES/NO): YES